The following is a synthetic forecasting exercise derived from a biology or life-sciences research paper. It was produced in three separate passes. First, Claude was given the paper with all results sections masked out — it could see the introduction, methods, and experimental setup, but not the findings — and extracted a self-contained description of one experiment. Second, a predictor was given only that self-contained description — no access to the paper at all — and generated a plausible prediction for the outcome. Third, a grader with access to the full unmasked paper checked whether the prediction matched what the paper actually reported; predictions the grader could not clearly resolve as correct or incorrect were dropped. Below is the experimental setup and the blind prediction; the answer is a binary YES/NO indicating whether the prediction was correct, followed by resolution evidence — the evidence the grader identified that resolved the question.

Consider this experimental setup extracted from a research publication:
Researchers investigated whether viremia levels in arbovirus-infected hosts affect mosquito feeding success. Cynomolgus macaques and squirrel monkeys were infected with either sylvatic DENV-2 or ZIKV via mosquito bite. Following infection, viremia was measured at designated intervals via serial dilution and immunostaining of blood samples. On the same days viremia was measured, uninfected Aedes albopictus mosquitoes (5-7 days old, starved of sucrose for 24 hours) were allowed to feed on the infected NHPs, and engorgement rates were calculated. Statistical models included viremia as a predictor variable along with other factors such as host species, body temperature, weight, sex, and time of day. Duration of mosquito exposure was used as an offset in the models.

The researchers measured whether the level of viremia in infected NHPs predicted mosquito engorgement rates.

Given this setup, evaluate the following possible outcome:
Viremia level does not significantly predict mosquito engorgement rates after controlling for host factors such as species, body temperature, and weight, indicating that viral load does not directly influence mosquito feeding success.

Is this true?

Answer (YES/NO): YES